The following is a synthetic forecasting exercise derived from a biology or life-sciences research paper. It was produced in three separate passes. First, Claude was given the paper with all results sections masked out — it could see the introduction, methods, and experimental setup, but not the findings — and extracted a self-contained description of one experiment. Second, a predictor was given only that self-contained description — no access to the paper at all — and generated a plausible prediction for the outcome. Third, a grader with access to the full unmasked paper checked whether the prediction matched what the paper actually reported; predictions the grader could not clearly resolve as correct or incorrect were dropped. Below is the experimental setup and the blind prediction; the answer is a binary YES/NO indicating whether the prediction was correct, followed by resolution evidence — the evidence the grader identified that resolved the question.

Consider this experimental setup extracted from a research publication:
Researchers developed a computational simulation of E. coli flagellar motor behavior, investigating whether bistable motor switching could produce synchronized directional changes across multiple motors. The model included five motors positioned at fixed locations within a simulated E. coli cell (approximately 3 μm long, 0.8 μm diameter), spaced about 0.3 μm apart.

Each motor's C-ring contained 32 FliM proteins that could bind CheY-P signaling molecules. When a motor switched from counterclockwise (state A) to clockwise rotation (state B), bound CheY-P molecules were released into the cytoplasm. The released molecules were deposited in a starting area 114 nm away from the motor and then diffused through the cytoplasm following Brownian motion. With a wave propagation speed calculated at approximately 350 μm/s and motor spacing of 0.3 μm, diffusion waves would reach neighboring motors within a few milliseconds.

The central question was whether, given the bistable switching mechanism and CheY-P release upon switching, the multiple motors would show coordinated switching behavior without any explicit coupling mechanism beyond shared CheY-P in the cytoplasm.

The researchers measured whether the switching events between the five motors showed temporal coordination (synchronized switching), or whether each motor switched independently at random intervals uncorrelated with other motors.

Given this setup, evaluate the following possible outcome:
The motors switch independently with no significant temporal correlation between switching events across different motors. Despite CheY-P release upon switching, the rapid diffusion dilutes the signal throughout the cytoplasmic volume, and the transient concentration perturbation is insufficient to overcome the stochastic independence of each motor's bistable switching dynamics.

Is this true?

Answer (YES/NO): NO